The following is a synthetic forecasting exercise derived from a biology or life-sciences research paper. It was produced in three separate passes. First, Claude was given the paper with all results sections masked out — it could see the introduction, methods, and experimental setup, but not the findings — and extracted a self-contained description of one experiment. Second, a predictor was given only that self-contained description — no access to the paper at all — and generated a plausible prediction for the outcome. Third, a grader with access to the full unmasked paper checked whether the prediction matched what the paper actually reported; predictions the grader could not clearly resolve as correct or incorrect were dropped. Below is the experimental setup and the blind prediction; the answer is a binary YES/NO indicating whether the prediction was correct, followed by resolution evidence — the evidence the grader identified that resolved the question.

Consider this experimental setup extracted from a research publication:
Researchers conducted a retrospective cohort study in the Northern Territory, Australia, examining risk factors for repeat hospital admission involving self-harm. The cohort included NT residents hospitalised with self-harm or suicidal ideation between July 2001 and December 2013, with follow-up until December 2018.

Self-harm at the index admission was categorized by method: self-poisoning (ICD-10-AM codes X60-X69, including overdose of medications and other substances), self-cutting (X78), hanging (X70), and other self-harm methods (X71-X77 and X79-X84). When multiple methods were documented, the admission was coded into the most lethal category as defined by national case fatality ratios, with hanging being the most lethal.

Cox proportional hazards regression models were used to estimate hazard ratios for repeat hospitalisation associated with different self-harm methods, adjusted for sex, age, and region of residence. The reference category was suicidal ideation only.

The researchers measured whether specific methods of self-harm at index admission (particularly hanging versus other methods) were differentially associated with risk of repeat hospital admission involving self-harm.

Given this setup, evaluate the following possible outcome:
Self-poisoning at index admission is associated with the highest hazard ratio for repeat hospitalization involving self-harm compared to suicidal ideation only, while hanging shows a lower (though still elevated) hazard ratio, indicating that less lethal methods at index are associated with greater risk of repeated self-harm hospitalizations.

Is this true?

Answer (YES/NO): NO